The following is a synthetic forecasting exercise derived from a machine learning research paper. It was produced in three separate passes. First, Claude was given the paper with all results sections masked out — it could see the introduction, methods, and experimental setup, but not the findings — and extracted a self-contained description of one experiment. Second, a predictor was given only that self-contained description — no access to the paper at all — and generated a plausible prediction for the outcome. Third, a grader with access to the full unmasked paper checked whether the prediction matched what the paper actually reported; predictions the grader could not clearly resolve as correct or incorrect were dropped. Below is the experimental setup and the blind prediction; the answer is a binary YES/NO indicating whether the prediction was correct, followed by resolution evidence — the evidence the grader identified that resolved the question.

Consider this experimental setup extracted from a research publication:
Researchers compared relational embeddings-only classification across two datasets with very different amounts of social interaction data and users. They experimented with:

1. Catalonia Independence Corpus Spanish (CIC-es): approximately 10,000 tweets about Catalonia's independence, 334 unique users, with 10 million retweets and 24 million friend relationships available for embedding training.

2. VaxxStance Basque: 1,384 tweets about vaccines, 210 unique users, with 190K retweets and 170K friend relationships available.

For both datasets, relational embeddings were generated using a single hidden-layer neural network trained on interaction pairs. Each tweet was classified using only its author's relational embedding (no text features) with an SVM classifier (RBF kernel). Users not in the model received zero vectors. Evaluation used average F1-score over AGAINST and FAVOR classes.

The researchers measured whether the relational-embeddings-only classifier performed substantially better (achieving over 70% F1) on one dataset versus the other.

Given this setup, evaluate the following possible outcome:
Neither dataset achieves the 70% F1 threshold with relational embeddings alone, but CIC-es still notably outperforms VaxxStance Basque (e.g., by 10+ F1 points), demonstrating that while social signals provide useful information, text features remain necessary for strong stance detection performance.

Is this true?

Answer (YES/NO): NO